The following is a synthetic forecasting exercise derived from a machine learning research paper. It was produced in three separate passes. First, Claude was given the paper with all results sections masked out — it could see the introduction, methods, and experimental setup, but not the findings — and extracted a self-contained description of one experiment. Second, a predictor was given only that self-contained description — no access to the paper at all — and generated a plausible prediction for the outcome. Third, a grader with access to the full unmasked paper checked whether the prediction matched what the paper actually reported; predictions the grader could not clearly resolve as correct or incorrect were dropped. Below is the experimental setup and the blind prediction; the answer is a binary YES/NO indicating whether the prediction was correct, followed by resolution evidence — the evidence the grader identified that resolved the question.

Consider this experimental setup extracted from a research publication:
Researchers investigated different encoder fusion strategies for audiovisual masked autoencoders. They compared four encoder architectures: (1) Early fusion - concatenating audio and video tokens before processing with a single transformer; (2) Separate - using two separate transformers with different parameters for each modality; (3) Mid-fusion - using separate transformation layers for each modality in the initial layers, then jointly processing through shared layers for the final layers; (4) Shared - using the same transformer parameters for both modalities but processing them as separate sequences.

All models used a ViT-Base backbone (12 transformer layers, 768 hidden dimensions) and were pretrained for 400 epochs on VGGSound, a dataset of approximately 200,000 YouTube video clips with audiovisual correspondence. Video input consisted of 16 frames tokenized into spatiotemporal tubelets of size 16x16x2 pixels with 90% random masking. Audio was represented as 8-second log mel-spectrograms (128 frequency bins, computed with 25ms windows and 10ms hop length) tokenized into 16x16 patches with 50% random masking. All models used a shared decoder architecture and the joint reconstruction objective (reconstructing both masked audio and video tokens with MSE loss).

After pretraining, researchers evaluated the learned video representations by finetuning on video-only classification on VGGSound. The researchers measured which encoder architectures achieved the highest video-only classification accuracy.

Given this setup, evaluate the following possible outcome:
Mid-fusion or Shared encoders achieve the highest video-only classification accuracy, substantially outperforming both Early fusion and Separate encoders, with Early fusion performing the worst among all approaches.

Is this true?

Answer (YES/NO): NO